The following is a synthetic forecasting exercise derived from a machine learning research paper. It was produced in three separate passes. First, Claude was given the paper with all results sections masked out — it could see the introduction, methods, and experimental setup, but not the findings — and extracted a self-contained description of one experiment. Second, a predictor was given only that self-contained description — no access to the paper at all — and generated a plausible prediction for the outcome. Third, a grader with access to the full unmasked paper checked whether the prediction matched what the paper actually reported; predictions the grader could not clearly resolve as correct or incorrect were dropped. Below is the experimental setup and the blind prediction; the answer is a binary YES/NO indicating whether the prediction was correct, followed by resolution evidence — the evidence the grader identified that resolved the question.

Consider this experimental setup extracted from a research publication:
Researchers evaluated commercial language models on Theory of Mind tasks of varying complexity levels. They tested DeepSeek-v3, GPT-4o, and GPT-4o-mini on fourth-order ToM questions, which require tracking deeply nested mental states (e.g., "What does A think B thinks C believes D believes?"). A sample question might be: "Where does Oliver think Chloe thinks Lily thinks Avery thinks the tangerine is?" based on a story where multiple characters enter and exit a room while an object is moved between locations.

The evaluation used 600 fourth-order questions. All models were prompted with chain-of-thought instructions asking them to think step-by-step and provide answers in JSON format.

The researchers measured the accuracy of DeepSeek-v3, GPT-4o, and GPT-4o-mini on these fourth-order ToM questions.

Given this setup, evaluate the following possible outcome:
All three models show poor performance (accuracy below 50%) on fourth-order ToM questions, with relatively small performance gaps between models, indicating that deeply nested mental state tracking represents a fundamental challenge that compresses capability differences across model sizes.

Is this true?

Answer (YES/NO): NO